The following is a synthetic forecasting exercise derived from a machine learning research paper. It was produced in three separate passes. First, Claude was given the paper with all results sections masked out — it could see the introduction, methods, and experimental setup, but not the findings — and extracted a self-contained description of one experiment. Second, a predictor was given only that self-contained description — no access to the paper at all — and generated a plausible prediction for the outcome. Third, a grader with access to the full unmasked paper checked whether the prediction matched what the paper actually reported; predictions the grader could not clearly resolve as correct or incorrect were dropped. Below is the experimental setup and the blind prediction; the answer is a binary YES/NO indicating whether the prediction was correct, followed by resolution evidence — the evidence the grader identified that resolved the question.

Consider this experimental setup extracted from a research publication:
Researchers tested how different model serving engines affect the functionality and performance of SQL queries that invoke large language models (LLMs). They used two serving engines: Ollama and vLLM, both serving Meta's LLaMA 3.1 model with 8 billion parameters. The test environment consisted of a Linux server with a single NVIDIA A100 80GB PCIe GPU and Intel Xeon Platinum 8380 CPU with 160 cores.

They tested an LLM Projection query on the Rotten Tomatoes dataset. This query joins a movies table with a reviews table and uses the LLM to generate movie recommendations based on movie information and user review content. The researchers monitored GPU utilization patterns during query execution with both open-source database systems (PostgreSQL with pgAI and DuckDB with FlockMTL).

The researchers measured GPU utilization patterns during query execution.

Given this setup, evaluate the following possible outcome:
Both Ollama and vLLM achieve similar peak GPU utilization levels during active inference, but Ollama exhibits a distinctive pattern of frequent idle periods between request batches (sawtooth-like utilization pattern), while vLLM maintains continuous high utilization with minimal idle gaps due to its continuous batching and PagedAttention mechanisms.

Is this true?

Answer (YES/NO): NO